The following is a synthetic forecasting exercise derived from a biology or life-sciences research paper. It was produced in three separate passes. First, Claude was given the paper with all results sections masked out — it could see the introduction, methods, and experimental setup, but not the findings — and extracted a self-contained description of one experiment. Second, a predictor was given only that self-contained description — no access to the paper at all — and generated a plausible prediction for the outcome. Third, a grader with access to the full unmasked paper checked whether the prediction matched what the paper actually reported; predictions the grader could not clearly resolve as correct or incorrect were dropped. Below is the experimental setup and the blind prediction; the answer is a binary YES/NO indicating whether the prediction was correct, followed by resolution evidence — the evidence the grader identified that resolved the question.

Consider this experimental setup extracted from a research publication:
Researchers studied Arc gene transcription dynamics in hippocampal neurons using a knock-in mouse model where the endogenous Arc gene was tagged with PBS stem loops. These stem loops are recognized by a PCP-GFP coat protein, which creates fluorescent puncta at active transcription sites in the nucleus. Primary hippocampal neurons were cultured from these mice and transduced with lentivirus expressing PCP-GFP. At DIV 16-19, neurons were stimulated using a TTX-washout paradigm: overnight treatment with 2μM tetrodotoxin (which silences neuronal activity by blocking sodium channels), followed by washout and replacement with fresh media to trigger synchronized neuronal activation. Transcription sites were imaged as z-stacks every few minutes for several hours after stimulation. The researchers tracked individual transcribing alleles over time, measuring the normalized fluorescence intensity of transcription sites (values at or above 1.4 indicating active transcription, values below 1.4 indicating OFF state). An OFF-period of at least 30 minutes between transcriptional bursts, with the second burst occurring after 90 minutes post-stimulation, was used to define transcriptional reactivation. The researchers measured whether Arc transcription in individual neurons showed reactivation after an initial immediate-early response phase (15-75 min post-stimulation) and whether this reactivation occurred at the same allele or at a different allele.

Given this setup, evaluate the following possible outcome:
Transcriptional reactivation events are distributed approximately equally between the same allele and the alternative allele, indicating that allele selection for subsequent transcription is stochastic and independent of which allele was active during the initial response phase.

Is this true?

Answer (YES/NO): NO